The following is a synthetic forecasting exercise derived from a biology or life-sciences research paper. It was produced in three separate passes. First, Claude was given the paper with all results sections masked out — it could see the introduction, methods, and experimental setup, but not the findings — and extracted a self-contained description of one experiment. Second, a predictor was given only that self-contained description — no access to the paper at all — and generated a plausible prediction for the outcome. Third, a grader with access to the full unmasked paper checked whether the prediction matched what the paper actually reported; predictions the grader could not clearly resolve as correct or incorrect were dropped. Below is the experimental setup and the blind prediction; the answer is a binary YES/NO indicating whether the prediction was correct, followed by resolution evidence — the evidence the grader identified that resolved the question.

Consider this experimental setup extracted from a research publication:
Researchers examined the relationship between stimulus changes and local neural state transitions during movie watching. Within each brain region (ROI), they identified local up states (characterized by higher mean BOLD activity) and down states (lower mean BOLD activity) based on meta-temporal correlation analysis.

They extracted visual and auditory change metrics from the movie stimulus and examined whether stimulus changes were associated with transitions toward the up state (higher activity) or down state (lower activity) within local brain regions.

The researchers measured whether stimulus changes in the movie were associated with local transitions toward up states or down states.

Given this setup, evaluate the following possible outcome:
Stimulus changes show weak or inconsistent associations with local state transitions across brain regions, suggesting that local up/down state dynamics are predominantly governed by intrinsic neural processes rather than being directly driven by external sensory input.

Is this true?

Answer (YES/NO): NO